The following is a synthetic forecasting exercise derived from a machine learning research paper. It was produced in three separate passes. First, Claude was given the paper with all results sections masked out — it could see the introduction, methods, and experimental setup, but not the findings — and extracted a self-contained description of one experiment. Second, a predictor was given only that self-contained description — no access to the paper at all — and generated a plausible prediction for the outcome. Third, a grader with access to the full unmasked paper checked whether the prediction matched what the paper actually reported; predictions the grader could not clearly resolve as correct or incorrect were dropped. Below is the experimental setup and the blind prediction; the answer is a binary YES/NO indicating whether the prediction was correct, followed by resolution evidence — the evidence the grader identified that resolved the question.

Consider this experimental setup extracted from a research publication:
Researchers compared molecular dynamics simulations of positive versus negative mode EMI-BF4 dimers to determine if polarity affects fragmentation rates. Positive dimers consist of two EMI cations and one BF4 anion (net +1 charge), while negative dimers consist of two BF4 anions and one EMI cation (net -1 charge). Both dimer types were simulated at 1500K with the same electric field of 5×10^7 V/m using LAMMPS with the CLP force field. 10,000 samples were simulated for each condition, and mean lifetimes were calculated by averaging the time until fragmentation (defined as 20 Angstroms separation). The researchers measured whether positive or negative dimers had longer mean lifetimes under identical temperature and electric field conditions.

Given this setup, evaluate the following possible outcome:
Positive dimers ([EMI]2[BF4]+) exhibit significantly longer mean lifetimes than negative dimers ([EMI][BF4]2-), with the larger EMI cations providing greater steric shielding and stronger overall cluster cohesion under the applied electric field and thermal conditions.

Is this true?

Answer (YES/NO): YES